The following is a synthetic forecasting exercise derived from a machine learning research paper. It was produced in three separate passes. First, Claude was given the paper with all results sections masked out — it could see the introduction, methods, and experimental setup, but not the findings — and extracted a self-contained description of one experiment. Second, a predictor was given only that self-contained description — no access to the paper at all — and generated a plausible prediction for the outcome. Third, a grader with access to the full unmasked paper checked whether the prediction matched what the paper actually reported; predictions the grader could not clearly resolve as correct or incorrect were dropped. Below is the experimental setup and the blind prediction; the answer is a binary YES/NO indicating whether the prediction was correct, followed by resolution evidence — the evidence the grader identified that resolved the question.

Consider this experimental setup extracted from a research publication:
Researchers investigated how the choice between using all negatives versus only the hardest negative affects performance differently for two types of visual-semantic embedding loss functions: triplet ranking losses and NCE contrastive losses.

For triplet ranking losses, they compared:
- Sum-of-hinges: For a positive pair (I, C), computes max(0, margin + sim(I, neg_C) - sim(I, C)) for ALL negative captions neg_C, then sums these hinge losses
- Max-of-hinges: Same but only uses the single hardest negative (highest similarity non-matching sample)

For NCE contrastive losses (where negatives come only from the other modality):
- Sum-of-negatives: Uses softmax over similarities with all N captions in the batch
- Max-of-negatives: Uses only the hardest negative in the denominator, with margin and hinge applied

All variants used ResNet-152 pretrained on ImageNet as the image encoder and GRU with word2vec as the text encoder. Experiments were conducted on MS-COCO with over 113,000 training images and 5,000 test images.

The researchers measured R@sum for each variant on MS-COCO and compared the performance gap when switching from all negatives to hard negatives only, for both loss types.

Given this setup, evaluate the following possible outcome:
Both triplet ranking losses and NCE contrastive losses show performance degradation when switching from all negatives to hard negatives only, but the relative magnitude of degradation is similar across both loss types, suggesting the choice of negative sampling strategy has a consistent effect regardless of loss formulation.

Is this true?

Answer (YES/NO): NO